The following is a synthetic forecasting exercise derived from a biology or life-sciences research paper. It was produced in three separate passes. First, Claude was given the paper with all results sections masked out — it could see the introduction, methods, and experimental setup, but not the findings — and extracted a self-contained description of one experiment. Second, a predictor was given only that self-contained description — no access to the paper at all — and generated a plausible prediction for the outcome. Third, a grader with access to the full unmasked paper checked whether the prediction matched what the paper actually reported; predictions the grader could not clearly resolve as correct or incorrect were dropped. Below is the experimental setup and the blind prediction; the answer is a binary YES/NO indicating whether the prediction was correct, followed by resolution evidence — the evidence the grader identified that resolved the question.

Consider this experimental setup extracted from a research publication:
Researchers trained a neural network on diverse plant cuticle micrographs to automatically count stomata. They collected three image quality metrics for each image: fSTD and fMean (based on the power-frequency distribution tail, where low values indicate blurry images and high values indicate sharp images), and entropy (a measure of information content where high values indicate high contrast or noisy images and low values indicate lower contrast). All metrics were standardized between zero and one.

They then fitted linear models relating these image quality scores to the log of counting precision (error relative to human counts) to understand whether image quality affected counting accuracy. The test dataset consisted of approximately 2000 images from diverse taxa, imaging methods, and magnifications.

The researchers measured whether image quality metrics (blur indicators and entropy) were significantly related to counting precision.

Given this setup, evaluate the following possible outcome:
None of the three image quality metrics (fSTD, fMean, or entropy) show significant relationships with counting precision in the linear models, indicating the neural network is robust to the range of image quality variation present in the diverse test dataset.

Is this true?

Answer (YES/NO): NO